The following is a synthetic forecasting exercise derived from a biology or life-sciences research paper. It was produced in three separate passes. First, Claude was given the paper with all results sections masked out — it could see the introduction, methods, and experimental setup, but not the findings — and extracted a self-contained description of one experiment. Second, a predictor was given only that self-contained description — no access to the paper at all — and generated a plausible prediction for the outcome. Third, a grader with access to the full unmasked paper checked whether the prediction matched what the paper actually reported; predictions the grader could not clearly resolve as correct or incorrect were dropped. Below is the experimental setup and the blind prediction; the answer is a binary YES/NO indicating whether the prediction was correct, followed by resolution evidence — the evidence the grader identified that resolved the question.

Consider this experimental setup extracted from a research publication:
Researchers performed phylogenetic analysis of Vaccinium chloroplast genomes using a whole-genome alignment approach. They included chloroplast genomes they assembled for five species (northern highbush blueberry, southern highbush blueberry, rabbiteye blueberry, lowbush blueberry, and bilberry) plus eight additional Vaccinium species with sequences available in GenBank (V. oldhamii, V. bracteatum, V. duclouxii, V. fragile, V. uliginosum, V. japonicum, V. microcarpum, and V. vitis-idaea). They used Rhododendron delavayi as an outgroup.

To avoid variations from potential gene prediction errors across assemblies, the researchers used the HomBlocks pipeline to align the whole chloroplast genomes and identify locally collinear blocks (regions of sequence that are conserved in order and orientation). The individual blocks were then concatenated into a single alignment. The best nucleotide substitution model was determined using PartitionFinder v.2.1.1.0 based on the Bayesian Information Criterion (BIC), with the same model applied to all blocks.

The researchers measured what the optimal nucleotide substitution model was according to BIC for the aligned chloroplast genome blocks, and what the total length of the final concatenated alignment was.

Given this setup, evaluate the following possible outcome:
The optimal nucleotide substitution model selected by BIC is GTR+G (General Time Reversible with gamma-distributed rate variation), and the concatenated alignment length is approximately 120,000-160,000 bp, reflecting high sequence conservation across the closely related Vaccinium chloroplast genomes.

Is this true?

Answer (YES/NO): NO